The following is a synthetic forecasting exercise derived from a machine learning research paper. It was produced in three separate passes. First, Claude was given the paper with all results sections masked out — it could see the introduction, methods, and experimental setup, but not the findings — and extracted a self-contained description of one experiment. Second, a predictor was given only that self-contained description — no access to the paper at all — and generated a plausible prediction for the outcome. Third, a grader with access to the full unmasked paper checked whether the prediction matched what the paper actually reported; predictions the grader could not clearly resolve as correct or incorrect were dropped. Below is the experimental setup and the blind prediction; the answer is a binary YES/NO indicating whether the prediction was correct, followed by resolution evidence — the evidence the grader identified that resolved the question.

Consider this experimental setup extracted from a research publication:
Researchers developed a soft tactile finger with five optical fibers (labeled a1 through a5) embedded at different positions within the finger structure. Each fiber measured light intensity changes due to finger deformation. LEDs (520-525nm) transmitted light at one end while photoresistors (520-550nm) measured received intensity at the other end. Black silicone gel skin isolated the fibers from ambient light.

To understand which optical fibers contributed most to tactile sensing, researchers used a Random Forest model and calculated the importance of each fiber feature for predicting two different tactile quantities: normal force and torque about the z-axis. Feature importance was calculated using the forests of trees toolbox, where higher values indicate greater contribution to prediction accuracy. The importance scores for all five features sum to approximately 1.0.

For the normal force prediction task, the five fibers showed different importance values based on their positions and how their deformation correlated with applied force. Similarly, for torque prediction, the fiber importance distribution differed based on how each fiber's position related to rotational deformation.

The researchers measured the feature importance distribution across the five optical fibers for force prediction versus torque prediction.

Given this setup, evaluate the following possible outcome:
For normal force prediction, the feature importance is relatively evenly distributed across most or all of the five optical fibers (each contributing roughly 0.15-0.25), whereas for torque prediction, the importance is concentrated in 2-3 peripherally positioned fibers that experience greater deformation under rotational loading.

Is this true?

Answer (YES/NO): NO